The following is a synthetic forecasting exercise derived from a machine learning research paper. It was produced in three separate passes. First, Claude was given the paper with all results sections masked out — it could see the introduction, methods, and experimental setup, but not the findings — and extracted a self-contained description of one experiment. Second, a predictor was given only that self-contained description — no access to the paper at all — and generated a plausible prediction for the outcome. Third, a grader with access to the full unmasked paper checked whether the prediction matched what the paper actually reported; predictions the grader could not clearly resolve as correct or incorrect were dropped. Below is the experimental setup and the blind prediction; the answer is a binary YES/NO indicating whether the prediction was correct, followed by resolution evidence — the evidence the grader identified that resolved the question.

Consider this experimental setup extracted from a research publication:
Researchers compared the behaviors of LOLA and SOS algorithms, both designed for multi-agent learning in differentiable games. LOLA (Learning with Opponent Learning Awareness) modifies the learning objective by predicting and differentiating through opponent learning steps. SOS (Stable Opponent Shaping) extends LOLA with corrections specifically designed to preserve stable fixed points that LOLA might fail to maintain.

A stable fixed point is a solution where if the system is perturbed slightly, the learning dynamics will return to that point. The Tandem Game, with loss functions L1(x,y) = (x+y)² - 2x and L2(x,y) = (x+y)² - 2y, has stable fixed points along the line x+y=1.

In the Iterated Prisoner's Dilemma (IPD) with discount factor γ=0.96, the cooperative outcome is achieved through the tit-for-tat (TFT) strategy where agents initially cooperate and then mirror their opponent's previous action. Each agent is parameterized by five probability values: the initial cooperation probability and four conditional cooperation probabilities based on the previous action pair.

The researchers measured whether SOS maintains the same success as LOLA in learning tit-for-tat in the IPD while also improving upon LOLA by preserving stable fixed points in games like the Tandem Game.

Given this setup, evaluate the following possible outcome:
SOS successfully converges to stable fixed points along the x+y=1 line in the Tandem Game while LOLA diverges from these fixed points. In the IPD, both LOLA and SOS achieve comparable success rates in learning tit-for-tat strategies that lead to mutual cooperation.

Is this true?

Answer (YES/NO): YES